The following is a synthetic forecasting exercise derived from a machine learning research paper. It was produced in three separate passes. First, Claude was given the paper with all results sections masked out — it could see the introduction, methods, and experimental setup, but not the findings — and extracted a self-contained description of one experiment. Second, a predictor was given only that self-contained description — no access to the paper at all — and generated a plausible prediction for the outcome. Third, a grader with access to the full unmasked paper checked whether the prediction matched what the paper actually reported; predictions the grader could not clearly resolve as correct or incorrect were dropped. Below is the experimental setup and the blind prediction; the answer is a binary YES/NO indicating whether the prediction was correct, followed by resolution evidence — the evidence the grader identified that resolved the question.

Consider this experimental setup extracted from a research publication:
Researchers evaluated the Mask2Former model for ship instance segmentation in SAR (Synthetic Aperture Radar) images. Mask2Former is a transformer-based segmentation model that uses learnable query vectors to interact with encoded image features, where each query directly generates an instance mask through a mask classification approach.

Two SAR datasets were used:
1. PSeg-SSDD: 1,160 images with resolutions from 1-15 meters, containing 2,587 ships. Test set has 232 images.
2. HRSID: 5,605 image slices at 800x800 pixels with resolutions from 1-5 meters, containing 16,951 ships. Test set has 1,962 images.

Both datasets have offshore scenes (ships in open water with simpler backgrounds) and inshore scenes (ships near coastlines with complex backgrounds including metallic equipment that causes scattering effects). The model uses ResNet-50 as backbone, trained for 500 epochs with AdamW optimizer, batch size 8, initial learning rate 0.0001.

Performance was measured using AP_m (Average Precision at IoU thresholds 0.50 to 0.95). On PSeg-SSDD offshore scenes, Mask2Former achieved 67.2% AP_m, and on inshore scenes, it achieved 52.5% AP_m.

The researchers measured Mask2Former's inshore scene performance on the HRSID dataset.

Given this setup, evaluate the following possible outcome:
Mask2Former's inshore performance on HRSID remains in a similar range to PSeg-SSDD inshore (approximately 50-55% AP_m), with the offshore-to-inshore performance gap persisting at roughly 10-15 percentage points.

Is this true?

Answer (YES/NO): NO